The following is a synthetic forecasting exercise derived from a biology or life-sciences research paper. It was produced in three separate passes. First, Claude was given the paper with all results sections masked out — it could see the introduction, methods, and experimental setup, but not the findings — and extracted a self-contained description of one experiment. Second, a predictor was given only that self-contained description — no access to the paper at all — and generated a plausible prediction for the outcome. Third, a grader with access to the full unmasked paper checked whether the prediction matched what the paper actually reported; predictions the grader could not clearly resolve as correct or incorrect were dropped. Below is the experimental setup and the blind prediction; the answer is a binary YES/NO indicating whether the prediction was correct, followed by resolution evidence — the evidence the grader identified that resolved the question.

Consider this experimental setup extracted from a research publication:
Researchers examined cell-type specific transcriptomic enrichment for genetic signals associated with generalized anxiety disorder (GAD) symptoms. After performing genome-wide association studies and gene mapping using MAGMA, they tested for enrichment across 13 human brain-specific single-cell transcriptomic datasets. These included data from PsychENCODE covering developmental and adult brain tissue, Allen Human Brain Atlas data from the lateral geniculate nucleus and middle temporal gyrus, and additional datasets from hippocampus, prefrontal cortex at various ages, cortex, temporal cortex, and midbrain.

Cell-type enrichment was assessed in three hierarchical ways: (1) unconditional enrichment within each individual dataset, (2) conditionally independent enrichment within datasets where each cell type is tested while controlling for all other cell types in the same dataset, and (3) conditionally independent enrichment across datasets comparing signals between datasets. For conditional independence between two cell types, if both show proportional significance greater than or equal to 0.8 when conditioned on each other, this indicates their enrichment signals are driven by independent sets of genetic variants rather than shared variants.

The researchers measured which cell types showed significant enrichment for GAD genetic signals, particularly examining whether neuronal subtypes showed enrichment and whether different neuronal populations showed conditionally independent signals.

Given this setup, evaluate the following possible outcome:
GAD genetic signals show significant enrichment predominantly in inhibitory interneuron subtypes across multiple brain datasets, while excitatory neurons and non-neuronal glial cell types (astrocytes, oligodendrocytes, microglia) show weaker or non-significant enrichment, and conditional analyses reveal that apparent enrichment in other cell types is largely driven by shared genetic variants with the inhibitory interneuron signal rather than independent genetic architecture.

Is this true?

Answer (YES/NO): NO